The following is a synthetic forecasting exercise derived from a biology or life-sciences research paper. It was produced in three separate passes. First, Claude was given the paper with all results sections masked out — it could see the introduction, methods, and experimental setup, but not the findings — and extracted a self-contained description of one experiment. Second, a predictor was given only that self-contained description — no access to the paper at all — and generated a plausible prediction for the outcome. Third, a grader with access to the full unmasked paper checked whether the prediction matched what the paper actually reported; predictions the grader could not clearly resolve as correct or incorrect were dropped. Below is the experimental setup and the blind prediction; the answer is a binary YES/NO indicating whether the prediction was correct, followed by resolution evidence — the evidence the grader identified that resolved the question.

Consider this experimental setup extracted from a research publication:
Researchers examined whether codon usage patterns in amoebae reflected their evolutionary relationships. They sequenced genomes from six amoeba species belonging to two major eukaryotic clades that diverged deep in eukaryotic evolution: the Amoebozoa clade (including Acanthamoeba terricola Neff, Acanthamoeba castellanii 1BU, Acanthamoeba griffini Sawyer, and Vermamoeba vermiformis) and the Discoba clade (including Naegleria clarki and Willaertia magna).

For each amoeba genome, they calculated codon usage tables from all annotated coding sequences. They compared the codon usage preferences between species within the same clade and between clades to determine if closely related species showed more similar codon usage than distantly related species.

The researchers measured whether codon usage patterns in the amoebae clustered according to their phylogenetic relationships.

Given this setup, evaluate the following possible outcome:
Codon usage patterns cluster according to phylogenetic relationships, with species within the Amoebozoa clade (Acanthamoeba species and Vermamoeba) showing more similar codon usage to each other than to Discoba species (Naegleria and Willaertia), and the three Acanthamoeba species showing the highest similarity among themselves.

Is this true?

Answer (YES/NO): NO